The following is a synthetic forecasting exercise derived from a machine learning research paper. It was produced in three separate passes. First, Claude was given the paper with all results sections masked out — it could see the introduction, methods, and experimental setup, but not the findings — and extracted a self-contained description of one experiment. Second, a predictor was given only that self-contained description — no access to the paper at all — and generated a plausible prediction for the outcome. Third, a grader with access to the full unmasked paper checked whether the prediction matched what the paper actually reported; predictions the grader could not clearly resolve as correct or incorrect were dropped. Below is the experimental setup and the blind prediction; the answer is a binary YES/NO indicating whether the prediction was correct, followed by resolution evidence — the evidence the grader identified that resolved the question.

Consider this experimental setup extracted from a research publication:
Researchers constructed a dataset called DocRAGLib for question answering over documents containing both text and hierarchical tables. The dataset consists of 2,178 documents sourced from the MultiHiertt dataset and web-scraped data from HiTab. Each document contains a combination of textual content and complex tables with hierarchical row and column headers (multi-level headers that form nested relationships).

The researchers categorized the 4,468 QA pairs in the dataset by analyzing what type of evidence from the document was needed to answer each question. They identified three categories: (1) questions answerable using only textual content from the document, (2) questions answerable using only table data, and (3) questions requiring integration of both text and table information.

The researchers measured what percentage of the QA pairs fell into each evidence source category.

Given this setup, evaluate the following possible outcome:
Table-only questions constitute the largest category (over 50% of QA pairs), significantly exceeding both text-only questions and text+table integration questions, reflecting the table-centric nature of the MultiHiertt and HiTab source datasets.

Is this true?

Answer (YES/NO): NO